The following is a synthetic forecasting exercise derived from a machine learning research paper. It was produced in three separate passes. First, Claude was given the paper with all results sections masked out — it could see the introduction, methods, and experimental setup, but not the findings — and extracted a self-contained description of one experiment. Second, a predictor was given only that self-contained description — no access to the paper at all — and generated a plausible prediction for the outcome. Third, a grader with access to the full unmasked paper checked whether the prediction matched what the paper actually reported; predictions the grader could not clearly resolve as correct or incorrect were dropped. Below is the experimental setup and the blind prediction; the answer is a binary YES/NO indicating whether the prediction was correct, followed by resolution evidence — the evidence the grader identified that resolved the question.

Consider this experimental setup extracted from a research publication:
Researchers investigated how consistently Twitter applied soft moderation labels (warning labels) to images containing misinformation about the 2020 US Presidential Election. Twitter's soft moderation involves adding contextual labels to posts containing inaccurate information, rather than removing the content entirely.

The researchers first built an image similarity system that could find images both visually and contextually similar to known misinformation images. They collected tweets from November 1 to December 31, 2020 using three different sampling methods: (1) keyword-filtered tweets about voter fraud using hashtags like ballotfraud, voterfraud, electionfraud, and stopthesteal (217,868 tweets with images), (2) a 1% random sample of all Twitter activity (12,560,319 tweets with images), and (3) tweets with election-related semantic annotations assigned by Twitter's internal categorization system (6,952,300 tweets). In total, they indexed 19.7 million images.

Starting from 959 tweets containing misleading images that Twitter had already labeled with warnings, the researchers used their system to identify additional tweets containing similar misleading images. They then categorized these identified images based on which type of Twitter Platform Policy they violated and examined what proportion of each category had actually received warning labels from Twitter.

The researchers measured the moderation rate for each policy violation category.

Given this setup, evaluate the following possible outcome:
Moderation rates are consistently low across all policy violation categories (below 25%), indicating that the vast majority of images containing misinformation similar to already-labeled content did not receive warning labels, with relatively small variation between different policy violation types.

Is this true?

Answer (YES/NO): NO